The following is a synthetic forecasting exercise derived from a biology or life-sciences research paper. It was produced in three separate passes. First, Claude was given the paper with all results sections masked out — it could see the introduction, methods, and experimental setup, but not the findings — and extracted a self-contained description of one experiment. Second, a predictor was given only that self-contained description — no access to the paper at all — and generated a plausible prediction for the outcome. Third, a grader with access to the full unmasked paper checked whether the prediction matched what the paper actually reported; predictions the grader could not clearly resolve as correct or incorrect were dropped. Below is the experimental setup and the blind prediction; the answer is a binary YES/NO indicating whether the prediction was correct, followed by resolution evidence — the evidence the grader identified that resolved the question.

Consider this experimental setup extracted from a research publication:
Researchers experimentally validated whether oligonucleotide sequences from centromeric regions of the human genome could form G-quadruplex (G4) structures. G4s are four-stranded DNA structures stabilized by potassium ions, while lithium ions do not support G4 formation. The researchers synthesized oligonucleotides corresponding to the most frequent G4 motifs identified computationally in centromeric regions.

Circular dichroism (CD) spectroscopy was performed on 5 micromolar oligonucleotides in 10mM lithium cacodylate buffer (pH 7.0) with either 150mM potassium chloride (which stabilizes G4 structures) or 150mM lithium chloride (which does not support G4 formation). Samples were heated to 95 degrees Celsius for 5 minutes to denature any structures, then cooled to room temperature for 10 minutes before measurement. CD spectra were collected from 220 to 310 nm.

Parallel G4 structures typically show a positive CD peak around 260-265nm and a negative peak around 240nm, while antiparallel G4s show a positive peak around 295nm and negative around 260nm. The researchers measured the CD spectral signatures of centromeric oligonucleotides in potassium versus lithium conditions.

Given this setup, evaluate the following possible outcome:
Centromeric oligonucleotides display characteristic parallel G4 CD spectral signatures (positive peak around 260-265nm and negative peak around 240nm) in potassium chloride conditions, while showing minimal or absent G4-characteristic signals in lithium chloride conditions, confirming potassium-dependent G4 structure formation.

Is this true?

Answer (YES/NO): NO